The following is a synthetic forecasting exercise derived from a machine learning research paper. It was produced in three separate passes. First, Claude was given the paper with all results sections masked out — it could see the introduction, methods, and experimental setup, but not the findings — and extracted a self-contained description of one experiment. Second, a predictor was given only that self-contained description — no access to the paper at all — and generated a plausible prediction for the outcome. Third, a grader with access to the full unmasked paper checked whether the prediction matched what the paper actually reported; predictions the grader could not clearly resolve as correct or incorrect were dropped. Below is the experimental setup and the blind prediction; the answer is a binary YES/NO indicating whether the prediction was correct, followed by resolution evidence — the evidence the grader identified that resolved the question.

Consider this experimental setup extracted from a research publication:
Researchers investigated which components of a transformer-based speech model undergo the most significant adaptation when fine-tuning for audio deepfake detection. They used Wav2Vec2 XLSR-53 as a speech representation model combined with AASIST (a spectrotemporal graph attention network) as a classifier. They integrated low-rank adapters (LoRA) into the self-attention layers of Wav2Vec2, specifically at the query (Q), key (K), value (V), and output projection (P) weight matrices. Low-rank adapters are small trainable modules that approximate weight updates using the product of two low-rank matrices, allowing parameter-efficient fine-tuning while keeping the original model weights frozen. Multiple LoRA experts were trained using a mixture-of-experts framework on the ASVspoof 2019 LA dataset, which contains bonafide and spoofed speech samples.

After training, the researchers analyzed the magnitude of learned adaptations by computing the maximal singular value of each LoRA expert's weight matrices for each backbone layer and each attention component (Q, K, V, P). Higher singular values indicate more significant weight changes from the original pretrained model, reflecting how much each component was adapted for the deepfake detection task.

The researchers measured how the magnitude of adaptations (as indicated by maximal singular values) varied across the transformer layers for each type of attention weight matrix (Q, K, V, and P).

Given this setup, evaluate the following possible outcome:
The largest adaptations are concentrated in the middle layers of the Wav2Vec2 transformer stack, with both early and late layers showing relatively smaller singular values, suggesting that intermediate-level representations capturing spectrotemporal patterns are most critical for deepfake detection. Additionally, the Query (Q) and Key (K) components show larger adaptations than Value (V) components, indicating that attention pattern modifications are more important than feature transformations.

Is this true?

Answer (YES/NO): NO